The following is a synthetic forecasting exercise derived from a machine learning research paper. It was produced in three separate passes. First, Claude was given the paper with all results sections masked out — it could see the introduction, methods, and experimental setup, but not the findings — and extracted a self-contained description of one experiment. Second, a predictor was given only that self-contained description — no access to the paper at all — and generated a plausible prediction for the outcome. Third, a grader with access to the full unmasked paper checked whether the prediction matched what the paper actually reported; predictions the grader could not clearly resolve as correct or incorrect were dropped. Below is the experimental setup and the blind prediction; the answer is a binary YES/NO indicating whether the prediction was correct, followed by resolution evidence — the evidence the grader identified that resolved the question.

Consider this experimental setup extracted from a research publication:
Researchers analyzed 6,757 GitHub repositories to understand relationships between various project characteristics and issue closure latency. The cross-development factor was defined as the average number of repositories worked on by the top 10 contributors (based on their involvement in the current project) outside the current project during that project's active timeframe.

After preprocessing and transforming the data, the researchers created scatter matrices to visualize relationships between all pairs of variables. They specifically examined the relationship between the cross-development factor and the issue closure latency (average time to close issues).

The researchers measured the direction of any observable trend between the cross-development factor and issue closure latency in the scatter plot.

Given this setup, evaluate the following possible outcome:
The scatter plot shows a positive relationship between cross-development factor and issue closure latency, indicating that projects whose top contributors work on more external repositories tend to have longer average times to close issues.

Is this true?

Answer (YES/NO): NO